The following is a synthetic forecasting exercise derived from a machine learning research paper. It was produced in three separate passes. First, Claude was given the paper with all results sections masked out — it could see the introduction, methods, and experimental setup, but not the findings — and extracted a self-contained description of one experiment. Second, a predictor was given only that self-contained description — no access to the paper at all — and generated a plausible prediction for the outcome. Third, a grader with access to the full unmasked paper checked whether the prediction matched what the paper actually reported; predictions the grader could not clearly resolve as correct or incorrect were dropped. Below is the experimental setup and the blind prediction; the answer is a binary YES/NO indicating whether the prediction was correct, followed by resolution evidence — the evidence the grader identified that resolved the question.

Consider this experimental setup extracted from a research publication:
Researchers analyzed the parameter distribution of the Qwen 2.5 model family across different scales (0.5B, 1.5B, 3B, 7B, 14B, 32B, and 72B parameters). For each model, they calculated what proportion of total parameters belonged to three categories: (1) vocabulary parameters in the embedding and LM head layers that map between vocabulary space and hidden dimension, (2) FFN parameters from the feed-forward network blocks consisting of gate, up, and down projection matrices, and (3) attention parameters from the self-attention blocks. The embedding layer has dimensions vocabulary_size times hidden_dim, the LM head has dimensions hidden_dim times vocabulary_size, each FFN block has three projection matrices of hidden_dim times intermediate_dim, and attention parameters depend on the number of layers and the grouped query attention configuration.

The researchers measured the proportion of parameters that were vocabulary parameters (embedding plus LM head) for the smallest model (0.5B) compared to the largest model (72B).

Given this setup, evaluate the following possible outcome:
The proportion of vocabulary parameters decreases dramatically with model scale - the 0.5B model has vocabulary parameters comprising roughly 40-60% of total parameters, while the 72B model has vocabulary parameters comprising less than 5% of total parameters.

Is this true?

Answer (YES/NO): NO